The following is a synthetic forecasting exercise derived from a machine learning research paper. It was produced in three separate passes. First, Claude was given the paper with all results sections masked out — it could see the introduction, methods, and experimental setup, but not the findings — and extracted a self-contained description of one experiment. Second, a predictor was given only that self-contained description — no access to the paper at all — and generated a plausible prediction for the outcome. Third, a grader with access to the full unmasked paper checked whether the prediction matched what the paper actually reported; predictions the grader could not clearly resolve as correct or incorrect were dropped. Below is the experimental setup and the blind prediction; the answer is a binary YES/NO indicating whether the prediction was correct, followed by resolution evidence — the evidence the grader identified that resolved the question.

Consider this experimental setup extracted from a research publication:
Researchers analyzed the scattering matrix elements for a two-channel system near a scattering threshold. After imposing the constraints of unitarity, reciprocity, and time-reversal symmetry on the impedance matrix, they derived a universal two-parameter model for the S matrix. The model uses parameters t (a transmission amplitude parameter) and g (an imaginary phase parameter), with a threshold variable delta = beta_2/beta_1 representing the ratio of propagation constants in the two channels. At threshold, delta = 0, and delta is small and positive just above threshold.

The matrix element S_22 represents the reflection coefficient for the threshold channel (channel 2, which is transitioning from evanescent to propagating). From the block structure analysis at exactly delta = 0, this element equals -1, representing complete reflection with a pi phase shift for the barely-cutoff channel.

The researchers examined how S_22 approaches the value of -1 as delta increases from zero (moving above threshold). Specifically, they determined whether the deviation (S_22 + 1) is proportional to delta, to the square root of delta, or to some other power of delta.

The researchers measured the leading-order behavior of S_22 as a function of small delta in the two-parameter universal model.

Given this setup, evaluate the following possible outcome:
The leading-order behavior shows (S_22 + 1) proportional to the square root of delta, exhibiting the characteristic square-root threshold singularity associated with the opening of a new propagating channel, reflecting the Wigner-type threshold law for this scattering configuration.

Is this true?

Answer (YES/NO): NO